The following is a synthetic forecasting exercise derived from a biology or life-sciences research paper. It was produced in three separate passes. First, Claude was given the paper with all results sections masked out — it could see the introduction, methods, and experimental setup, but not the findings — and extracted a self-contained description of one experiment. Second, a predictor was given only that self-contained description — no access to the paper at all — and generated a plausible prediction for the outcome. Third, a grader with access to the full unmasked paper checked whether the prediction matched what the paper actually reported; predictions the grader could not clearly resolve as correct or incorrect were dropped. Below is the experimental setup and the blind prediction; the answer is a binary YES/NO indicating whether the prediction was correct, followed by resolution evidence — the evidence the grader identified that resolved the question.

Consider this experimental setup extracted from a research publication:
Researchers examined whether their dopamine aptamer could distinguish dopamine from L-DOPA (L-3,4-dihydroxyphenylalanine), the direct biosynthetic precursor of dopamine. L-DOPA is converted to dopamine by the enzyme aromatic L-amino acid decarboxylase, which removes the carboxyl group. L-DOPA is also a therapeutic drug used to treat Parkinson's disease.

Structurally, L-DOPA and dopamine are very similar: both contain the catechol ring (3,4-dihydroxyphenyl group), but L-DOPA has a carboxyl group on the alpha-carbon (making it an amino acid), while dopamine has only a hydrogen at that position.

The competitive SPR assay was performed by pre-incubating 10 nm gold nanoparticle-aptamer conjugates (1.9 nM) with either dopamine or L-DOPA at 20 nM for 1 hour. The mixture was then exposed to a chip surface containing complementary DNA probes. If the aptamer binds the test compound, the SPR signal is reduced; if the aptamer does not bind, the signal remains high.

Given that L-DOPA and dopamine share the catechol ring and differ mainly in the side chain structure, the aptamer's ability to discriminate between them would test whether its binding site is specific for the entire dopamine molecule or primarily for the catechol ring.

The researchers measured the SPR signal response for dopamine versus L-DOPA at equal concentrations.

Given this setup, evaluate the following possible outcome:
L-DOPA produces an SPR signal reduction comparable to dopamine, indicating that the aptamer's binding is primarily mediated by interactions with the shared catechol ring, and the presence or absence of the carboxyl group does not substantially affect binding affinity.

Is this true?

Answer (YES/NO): NO